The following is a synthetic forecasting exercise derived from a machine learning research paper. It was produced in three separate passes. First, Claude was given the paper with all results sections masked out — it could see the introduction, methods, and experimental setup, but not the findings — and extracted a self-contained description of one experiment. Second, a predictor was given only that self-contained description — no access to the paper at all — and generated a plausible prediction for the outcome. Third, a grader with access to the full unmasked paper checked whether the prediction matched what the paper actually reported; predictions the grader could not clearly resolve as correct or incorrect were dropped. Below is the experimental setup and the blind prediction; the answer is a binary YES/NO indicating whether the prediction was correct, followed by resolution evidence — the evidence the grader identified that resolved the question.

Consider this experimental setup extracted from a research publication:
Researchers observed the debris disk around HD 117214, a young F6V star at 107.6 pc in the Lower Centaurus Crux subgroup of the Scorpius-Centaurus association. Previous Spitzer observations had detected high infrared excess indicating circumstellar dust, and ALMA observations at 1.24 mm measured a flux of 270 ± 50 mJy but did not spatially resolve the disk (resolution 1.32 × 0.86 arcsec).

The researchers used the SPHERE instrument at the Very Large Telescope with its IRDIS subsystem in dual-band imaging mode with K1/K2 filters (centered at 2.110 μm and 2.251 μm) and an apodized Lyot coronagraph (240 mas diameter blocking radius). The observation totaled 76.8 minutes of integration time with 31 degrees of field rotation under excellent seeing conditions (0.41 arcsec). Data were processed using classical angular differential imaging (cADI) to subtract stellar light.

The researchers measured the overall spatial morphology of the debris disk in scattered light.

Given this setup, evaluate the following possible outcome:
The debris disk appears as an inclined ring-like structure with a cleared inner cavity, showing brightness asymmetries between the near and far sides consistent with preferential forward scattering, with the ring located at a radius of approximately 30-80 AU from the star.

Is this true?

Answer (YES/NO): YES